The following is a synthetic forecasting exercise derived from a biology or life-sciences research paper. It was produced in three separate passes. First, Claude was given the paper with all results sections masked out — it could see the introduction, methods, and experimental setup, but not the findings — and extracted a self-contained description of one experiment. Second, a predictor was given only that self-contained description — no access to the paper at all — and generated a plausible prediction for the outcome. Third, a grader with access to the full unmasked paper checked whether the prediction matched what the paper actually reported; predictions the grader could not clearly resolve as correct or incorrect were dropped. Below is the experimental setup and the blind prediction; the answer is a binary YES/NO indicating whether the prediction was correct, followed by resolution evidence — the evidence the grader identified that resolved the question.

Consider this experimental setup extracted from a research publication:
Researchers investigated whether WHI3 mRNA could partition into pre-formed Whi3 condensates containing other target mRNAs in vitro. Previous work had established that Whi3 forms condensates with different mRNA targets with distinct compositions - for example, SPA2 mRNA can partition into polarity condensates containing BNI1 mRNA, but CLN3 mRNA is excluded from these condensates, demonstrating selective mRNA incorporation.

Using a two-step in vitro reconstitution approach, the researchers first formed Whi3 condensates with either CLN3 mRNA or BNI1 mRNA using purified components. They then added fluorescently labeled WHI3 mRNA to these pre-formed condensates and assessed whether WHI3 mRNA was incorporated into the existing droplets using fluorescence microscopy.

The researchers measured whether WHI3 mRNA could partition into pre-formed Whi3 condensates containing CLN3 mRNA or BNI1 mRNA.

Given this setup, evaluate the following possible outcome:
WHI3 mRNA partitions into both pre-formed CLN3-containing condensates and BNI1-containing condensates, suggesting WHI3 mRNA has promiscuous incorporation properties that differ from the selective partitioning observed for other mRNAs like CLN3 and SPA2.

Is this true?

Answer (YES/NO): NO